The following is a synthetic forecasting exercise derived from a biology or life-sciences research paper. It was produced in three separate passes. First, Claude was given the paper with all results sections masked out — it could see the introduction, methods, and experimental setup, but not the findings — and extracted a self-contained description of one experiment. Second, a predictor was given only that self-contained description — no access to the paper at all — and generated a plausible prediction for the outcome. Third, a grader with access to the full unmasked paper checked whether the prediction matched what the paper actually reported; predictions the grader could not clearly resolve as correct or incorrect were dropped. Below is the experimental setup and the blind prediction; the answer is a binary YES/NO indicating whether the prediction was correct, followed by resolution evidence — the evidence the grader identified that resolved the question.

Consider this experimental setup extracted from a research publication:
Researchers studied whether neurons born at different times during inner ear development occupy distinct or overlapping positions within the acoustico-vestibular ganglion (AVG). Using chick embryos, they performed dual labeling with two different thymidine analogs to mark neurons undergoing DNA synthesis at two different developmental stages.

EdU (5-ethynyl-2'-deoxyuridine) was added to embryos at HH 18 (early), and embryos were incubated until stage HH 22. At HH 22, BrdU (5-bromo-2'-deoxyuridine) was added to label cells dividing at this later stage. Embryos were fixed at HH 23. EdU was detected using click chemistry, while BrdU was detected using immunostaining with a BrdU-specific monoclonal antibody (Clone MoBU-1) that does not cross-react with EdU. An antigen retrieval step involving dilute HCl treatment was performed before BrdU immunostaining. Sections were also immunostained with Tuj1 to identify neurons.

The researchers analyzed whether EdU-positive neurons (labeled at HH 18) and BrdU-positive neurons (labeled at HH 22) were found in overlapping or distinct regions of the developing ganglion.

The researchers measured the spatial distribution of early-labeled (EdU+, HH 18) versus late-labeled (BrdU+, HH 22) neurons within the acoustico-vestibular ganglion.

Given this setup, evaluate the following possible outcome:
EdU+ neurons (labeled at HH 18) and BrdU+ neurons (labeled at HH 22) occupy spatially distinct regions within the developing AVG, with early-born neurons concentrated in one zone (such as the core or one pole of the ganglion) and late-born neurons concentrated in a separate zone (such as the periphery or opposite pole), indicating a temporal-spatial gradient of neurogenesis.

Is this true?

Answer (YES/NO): YES